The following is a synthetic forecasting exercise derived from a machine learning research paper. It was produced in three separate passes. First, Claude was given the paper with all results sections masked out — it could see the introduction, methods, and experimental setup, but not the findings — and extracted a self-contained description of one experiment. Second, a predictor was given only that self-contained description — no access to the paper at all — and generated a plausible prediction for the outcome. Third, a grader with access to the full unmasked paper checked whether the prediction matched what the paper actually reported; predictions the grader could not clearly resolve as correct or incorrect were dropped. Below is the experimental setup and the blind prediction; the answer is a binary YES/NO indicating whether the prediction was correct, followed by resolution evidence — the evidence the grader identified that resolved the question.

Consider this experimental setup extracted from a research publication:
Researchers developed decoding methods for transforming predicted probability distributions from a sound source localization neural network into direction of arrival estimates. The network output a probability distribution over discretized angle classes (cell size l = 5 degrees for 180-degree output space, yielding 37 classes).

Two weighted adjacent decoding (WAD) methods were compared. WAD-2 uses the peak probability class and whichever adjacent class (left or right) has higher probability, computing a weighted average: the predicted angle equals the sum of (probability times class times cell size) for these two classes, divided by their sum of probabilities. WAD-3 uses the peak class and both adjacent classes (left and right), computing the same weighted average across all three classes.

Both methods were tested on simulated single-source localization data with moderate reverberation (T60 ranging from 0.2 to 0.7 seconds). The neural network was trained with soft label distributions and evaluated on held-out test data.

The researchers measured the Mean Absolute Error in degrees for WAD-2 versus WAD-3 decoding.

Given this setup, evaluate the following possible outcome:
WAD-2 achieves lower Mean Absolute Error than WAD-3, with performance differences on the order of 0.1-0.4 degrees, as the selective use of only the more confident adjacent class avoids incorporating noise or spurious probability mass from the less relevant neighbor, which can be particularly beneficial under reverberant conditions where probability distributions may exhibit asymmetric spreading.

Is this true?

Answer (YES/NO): NO